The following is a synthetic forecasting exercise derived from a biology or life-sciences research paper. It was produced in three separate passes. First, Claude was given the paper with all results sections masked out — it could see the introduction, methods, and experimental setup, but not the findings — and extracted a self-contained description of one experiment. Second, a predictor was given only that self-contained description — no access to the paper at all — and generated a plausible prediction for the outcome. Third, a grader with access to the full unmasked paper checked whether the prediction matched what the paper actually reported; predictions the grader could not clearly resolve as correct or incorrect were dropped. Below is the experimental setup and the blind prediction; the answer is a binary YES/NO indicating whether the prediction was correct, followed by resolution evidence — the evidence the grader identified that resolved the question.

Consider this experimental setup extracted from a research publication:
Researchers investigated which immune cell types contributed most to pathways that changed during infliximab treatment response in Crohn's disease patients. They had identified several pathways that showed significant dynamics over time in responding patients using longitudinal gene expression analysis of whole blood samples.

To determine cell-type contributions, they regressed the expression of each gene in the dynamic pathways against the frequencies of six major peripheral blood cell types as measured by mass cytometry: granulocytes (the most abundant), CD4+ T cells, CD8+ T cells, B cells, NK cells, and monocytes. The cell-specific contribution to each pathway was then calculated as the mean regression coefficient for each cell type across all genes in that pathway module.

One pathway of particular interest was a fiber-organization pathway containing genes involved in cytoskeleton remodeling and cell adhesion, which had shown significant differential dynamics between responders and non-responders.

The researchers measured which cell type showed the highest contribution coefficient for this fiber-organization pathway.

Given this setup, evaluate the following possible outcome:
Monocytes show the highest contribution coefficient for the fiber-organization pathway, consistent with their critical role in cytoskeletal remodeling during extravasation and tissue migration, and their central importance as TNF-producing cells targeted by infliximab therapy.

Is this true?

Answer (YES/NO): YES